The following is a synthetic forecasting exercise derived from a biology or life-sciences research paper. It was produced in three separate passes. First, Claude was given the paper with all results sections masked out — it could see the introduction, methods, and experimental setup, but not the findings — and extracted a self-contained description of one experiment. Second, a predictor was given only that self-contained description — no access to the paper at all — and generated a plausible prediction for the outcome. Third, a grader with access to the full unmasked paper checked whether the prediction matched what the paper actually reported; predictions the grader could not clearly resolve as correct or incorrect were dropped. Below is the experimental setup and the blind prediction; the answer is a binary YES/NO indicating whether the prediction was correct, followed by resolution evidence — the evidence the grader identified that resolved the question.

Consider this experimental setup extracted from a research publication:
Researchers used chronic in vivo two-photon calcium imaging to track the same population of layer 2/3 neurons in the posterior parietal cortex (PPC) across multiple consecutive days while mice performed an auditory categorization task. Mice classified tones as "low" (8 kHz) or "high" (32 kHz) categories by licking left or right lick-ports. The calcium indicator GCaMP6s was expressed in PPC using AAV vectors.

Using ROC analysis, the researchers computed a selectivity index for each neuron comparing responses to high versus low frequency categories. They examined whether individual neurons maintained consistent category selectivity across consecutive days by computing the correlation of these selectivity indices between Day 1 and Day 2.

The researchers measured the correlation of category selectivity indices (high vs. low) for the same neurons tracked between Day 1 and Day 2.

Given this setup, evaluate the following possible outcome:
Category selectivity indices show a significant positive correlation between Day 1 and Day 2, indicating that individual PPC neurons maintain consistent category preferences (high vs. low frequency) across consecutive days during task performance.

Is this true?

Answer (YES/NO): YES